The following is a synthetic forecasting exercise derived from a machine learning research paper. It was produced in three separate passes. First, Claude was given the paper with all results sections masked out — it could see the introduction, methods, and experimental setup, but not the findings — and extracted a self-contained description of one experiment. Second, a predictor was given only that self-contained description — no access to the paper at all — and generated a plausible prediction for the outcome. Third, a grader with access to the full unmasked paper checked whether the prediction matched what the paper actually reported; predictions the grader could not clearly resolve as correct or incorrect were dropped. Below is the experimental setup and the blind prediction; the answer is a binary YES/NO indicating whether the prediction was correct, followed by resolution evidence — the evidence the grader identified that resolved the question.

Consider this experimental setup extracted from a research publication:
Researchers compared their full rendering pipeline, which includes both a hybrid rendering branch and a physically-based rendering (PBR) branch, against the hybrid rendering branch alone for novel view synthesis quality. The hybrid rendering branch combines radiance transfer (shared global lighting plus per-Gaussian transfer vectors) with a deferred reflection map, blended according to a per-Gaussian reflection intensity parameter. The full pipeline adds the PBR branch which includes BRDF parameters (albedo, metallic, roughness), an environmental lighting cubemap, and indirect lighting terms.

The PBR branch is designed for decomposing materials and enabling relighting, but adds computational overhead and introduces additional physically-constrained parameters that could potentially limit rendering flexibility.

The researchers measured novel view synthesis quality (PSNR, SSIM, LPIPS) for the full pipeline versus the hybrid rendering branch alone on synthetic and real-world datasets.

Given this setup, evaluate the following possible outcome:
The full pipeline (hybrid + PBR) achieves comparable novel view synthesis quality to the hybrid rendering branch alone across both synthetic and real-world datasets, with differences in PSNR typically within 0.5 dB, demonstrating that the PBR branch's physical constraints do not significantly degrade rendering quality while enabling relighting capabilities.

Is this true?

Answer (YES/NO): NO